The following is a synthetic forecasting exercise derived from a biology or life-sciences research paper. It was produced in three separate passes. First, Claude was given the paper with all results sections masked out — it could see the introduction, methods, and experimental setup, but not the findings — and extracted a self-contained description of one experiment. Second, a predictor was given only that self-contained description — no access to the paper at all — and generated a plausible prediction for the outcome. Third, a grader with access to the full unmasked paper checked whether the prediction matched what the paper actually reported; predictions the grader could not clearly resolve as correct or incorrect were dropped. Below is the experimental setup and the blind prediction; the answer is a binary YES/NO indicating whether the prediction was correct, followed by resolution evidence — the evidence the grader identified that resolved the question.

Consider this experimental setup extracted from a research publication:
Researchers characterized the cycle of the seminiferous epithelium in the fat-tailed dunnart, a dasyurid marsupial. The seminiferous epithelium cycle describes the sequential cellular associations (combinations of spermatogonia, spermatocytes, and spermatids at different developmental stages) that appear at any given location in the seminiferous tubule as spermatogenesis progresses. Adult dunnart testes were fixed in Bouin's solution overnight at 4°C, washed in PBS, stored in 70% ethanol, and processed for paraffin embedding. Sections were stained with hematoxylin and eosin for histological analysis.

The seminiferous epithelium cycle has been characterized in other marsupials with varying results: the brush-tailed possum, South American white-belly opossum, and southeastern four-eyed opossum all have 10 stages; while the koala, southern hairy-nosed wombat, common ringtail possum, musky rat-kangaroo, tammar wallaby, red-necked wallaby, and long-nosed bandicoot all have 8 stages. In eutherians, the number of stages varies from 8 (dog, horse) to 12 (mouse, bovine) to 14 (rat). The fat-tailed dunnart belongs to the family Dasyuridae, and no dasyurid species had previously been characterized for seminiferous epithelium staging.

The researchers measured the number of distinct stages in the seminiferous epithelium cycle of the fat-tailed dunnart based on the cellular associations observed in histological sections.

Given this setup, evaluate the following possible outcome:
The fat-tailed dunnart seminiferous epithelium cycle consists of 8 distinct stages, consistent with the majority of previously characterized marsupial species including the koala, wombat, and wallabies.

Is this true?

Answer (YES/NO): NO